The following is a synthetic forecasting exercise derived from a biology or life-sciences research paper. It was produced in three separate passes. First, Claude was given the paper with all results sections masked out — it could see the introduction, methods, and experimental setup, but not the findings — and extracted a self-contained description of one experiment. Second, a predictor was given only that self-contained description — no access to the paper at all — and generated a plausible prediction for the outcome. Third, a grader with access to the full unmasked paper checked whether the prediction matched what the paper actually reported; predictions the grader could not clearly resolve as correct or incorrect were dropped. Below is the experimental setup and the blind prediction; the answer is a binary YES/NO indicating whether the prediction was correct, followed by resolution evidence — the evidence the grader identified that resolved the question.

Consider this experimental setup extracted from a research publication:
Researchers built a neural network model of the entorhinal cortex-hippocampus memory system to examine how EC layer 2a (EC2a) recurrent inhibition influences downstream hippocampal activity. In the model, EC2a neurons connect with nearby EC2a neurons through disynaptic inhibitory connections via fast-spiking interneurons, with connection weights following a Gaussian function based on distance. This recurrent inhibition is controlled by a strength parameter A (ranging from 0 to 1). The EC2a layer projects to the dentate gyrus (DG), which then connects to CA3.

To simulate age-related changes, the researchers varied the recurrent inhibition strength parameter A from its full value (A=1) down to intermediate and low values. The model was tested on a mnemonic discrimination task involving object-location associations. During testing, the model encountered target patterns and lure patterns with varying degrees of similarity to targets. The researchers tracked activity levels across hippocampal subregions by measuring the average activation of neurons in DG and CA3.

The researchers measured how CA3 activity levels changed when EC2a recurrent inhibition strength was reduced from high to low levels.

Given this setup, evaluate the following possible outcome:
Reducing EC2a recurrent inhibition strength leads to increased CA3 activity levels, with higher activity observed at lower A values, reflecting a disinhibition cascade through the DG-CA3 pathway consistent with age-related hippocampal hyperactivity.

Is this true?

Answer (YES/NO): YES